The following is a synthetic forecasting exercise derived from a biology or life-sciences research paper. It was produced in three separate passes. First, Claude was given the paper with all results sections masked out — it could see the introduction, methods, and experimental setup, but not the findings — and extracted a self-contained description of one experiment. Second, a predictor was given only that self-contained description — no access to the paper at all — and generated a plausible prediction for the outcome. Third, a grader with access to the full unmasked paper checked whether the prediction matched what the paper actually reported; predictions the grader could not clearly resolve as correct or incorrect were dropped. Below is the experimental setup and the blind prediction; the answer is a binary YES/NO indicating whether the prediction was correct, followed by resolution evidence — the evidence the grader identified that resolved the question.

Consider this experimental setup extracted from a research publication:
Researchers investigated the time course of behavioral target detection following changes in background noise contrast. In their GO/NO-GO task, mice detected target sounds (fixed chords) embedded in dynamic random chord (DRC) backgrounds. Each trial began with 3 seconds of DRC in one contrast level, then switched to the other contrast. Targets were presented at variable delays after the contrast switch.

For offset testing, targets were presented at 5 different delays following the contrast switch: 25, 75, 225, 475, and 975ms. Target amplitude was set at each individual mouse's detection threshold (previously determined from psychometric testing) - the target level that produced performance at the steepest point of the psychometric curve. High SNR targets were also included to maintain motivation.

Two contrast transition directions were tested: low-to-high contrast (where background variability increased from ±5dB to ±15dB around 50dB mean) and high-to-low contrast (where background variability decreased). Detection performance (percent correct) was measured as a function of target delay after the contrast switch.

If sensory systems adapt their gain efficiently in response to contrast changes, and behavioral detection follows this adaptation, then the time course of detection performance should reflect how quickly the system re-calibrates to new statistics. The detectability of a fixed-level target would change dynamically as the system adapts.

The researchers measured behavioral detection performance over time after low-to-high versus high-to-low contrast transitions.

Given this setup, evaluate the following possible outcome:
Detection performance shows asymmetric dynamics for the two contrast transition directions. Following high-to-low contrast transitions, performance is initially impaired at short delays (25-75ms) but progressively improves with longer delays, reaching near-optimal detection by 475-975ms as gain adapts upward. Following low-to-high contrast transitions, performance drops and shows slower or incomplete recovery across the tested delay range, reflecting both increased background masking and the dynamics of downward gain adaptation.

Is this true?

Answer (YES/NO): NO